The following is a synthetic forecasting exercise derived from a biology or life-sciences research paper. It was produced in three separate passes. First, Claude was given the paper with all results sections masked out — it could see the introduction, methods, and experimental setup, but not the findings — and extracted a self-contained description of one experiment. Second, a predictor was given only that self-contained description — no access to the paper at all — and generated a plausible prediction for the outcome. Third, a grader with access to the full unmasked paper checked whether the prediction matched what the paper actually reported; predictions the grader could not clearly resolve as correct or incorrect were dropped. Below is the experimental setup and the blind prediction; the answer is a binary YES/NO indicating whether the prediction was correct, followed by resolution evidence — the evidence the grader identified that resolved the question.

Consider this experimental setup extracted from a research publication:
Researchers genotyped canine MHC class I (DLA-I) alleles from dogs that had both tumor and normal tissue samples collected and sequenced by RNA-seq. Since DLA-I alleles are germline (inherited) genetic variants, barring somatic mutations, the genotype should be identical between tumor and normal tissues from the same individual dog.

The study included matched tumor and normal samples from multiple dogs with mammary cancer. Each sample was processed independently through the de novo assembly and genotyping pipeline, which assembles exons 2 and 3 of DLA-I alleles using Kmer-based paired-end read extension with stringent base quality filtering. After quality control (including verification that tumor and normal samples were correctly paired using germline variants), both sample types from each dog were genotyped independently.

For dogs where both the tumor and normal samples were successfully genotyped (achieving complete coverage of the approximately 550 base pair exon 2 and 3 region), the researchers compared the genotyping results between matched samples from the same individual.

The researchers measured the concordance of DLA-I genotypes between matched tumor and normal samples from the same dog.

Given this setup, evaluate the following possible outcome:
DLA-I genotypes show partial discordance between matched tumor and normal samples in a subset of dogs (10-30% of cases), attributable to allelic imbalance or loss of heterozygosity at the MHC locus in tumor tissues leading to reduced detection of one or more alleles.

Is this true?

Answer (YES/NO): NO